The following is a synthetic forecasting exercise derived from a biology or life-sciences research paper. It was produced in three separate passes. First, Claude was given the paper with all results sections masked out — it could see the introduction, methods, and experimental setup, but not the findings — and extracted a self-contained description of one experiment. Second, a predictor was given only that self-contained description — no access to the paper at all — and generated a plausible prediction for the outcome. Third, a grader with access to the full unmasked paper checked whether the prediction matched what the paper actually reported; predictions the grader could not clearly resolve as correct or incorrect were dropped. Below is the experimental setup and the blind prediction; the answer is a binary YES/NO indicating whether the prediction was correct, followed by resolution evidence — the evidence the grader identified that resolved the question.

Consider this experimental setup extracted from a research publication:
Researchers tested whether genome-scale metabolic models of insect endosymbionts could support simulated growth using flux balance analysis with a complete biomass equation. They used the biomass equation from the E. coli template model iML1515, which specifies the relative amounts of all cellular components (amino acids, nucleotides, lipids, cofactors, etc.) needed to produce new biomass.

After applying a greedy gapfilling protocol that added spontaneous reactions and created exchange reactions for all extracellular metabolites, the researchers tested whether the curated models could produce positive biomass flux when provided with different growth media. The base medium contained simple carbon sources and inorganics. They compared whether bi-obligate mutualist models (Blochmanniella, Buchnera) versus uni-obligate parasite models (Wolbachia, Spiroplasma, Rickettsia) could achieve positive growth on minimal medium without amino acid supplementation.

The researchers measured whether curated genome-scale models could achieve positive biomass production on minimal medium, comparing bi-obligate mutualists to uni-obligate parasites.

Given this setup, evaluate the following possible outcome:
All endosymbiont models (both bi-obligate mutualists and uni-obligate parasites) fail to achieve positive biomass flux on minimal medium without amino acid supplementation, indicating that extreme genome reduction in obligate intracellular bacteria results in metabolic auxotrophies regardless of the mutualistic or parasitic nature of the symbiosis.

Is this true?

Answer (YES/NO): YES